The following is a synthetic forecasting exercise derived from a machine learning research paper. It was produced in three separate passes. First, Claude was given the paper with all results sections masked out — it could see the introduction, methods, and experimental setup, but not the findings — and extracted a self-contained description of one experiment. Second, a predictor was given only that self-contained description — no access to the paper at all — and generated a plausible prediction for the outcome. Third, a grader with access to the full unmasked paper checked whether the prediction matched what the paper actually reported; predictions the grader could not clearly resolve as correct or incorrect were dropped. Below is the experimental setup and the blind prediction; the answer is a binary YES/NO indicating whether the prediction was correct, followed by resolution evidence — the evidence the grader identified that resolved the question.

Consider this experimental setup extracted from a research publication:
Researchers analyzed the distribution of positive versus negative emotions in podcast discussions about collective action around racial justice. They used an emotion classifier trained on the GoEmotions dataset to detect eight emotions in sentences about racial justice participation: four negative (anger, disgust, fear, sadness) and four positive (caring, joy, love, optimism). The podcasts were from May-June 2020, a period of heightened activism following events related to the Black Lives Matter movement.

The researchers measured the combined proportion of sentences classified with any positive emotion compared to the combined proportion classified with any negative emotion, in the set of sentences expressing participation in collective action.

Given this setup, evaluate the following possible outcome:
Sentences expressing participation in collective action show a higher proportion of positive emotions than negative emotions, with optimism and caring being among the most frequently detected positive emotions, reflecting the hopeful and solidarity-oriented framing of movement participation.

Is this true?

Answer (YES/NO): NO